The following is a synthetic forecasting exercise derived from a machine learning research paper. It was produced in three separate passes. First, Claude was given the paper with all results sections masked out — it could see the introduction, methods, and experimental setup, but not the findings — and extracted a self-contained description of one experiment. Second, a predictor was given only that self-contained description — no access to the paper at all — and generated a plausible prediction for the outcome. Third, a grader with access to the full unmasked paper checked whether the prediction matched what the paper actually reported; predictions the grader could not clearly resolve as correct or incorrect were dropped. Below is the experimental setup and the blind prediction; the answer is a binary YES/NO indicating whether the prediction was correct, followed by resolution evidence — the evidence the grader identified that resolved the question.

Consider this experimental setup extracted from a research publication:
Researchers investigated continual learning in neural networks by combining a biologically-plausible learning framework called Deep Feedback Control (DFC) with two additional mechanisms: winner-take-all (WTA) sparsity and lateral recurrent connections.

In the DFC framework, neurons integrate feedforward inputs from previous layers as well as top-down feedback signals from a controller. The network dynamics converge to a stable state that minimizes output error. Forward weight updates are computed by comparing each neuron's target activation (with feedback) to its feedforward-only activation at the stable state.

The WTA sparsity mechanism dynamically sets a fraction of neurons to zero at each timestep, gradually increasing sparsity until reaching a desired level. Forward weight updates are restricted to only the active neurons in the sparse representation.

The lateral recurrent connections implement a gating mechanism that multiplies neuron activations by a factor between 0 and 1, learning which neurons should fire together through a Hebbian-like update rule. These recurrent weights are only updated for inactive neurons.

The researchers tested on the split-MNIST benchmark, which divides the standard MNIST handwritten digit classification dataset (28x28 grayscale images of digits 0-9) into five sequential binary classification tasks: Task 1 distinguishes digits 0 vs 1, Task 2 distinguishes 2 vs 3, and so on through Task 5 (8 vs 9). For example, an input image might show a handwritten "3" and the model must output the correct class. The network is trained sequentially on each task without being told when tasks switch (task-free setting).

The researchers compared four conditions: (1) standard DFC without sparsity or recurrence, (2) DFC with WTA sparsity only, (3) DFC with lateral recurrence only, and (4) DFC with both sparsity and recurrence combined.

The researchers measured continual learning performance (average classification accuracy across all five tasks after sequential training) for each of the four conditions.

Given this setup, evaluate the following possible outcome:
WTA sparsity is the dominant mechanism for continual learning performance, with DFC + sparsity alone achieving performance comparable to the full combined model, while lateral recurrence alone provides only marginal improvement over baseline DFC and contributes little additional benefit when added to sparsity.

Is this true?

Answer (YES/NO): NO